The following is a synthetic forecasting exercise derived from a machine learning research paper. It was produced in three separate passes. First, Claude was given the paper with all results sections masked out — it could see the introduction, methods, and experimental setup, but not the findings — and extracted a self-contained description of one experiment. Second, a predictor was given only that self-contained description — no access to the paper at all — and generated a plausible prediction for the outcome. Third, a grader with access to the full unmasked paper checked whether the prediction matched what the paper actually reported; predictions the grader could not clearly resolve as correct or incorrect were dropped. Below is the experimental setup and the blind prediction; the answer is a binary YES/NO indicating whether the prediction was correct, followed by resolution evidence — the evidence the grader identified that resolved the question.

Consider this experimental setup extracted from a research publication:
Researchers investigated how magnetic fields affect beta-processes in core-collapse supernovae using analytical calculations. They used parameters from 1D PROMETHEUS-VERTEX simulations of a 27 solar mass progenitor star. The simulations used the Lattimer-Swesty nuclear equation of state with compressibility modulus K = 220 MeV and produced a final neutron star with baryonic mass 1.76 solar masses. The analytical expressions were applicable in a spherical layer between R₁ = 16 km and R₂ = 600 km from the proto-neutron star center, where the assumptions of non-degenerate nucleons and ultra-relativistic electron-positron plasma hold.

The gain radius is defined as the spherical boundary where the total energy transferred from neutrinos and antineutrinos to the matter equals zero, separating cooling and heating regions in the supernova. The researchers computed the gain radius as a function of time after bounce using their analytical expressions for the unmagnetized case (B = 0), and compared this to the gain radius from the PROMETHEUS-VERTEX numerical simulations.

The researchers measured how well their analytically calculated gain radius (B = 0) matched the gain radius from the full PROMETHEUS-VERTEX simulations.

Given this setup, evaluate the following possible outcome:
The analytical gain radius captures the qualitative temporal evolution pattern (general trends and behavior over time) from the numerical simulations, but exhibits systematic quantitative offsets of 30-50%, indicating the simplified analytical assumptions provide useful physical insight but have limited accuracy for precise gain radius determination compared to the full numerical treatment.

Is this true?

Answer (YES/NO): NO